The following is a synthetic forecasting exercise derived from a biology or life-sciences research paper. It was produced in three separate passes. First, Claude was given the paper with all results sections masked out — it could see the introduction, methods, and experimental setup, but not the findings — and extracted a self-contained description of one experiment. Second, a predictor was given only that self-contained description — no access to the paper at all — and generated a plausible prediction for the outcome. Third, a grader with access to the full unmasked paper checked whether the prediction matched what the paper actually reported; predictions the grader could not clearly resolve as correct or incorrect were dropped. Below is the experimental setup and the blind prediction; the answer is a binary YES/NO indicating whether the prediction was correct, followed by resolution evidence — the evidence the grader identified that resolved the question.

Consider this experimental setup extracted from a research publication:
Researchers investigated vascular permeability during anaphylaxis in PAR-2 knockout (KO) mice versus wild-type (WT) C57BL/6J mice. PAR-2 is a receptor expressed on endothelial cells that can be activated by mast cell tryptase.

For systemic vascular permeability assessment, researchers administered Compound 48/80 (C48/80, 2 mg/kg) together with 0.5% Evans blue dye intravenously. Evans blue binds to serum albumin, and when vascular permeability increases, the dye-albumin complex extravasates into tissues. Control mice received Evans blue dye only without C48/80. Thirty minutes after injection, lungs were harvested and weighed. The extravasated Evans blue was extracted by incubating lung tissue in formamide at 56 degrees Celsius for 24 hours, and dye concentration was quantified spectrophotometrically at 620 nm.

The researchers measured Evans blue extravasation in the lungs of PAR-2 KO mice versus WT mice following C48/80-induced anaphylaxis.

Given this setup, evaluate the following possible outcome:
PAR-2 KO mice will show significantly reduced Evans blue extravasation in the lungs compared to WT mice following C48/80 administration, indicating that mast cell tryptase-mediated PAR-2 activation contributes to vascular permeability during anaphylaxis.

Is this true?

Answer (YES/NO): NO